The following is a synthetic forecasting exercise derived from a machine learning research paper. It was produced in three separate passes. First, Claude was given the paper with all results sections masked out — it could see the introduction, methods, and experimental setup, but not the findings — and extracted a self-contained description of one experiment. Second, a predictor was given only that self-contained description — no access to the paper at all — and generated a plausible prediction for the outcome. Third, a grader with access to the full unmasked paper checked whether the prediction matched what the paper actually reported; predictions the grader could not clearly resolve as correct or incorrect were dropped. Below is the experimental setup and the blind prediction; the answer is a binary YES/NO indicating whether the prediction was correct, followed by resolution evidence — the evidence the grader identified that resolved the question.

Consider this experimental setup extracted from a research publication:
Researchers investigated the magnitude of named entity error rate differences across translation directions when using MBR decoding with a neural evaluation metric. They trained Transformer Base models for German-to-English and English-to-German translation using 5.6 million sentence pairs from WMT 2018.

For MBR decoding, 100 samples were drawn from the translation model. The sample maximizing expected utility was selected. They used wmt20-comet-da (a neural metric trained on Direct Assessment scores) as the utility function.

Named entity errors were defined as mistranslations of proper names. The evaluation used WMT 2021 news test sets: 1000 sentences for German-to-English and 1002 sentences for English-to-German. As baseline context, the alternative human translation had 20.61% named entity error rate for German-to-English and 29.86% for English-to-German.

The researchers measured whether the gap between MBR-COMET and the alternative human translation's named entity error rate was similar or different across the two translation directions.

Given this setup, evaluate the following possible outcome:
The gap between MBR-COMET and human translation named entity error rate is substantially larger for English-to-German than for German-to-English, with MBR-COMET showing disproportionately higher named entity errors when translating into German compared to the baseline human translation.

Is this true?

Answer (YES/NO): YES